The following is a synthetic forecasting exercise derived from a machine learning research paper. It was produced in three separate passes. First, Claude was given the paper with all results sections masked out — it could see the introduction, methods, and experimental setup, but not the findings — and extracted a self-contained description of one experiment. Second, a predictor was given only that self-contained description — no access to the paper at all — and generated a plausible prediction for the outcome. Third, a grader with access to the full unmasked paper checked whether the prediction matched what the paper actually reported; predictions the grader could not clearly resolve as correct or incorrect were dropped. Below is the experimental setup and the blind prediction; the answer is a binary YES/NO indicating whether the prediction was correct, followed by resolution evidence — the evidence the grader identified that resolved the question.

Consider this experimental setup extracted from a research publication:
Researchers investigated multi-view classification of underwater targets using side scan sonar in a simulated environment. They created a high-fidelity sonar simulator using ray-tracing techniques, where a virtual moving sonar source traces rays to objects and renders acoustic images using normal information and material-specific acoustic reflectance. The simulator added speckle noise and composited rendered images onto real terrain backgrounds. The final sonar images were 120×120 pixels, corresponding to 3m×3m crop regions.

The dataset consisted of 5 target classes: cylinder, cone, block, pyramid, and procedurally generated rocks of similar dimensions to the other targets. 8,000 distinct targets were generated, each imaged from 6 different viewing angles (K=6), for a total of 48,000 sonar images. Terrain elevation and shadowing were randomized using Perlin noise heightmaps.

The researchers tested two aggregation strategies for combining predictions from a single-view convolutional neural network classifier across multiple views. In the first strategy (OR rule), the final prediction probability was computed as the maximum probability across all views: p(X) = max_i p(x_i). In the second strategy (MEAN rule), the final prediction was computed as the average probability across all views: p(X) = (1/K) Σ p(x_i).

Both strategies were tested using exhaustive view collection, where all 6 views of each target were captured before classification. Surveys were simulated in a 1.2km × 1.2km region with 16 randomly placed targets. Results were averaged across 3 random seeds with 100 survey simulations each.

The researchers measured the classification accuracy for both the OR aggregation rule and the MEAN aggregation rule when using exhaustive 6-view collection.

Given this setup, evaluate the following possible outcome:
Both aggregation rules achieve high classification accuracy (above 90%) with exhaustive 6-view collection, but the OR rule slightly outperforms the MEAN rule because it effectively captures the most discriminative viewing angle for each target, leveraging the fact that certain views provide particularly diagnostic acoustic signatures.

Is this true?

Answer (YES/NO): NO